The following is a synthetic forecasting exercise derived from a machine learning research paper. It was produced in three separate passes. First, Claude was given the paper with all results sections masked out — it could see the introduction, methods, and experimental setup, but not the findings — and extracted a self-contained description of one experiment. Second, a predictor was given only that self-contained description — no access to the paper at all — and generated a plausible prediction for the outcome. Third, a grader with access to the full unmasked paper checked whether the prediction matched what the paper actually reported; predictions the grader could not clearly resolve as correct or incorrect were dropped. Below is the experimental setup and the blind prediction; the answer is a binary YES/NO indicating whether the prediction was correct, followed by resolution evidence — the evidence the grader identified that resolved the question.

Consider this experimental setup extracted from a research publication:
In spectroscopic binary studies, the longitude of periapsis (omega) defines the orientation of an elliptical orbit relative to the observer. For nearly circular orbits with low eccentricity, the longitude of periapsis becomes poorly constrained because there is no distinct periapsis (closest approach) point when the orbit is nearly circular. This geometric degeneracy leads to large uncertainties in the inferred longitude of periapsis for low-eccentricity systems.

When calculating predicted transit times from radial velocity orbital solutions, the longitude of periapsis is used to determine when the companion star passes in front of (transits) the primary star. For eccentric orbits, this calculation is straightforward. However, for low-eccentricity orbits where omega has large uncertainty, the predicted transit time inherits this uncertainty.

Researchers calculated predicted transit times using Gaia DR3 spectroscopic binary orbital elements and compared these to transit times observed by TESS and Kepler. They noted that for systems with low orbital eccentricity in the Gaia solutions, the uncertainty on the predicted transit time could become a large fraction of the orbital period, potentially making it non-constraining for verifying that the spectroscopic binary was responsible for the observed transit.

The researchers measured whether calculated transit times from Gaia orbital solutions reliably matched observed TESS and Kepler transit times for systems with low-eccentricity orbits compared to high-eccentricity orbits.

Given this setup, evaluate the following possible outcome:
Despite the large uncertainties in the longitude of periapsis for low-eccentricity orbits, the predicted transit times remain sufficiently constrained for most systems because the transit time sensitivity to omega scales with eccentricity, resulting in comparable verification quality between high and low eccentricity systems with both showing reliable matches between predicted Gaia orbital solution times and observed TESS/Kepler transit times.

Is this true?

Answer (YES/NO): NO